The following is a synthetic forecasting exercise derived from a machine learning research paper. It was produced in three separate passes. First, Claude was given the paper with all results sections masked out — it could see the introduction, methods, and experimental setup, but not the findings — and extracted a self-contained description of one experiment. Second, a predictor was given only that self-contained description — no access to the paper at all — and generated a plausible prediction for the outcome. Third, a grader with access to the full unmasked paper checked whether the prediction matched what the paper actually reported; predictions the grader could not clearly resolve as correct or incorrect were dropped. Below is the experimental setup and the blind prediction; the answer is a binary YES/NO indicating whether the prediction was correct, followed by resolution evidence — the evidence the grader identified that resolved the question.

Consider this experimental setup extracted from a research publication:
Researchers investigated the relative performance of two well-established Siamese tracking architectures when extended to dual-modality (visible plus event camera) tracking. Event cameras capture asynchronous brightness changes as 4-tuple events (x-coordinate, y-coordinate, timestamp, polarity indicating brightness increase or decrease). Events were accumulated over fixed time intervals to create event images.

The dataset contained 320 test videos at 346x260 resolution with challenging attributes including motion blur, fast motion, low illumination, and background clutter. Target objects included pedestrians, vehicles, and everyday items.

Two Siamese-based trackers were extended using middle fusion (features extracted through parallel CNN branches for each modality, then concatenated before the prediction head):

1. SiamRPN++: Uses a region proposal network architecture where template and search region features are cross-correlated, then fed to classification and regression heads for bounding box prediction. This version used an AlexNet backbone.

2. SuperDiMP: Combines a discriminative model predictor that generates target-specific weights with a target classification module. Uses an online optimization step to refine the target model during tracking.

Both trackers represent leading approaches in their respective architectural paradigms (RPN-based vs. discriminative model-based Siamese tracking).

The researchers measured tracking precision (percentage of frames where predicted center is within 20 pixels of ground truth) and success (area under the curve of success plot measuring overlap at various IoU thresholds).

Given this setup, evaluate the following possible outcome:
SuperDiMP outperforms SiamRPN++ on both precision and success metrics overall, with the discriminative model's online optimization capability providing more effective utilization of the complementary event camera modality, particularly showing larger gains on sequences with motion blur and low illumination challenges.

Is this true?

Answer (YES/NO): NO